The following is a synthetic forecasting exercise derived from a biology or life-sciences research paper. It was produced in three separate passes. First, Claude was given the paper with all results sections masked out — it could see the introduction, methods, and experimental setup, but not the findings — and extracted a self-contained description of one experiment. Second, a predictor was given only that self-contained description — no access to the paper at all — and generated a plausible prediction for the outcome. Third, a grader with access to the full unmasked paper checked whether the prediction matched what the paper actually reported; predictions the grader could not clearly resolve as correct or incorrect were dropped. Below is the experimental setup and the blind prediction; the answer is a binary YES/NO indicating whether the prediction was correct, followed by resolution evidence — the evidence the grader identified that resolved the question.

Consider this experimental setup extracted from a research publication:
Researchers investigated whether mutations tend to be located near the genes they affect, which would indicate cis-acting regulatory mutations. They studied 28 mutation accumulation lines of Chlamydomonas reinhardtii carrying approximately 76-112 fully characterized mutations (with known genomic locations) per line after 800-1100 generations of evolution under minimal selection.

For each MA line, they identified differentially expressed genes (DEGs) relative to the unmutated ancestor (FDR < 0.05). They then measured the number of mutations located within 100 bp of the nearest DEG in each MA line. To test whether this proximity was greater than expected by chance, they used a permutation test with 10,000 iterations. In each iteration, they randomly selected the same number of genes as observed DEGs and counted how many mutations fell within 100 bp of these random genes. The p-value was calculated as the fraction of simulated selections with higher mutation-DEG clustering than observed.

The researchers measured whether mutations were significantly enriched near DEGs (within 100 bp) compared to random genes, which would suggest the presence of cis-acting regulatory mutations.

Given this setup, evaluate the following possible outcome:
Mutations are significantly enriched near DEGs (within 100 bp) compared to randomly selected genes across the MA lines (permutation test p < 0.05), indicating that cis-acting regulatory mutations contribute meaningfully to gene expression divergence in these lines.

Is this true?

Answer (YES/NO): NO